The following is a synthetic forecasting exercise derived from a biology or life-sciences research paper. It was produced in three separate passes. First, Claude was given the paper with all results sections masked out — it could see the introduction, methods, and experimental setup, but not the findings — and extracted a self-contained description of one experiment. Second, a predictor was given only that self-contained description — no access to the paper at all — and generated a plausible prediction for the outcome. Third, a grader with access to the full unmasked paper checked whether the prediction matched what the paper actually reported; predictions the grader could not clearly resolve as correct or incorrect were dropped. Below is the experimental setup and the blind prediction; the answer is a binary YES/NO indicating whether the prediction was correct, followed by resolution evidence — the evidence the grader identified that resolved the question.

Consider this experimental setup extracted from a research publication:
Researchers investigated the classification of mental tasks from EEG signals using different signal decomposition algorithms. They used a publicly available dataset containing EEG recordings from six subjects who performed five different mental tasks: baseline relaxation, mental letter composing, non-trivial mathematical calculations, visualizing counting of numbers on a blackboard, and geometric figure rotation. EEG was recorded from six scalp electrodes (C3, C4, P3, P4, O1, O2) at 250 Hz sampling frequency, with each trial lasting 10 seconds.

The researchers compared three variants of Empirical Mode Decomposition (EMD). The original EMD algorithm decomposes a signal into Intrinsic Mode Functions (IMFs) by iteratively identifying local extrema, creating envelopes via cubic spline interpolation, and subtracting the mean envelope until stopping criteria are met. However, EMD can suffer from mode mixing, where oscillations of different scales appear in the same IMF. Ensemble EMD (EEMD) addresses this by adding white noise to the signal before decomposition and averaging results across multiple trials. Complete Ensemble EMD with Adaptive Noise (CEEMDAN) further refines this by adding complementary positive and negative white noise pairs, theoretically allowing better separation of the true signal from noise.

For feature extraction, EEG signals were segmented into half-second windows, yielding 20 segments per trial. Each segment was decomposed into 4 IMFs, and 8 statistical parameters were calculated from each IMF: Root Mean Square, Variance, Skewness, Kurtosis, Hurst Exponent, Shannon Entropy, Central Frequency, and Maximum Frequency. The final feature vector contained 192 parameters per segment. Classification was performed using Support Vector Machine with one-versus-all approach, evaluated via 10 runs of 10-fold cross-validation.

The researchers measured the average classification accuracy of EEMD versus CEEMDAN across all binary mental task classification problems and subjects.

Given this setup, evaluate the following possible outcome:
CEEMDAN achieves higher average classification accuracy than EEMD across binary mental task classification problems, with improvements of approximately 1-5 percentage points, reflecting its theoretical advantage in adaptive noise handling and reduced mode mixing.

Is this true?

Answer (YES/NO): NO